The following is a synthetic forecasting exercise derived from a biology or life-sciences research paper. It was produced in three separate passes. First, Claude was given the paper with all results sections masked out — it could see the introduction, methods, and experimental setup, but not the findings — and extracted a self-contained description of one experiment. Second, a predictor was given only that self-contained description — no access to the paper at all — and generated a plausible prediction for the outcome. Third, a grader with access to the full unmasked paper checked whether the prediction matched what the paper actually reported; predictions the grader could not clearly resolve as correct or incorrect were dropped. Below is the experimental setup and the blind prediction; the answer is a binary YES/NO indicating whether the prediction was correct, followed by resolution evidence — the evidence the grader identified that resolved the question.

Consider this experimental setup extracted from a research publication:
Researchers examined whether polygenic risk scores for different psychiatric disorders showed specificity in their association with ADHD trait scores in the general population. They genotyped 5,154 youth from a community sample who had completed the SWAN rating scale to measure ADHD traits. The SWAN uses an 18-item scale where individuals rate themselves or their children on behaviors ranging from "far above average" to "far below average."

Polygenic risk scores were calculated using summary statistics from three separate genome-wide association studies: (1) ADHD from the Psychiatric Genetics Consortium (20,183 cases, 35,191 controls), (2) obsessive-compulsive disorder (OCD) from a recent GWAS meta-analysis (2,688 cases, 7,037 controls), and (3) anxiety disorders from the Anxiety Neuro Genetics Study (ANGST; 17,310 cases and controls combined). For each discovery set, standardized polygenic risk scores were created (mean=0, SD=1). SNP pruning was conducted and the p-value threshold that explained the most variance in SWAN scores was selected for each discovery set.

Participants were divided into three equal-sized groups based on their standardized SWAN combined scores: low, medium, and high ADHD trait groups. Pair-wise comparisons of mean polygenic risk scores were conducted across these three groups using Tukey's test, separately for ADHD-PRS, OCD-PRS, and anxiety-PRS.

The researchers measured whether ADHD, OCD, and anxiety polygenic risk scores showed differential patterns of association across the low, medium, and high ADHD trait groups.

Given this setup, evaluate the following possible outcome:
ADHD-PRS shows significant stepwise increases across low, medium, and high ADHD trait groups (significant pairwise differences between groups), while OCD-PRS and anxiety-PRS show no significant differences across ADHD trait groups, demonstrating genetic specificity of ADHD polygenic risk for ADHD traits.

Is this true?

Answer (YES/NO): NO